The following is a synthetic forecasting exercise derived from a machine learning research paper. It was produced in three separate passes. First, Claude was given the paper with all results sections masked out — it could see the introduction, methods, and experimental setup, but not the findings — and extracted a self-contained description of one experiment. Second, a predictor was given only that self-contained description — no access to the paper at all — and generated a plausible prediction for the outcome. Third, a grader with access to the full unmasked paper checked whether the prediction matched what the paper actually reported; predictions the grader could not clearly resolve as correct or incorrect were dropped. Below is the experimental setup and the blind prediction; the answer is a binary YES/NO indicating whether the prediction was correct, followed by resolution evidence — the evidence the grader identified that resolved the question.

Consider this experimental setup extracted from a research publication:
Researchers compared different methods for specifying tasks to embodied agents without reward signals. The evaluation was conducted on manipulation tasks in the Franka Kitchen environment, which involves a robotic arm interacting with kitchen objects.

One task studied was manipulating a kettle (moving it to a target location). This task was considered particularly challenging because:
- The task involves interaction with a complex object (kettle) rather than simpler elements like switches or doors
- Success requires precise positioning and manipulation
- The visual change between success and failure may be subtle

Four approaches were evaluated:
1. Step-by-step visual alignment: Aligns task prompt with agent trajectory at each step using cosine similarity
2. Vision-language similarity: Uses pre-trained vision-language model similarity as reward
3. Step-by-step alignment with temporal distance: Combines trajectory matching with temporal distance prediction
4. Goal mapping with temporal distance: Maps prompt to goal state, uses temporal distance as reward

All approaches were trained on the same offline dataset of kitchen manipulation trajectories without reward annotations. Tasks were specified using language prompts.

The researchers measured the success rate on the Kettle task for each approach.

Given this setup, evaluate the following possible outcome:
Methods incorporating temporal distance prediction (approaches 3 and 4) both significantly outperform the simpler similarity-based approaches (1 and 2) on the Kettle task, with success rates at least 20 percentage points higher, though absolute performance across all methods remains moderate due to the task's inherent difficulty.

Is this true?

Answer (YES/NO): NO